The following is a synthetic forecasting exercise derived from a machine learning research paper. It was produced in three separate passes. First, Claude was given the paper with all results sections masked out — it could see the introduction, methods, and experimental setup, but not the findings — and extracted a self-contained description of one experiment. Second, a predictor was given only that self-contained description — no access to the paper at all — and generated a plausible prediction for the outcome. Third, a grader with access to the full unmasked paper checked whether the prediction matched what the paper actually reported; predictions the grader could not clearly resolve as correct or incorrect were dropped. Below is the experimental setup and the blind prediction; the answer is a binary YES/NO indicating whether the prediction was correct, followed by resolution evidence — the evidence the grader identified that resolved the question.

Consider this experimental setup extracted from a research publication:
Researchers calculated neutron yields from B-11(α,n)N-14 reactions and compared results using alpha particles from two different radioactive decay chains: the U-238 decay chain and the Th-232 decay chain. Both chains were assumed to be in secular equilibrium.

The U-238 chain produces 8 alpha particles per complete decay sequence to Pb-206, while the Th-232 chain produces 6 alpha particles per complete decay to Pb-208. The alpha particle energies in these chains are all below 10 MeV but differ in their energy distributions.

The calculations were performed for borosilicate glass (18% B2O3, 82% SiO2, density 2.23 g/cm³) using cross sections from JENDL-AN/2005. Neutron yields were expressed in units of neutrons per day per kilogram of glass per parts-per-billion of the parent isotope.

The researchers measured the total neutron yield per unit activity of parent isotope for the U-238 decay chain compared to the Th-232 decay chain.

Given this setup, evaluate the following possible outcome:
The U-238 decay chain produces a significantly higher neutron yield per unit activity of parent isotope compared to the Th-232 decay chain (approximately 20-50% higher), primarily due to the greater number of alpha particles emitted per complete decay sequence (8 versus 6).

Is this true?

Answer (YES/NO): NO